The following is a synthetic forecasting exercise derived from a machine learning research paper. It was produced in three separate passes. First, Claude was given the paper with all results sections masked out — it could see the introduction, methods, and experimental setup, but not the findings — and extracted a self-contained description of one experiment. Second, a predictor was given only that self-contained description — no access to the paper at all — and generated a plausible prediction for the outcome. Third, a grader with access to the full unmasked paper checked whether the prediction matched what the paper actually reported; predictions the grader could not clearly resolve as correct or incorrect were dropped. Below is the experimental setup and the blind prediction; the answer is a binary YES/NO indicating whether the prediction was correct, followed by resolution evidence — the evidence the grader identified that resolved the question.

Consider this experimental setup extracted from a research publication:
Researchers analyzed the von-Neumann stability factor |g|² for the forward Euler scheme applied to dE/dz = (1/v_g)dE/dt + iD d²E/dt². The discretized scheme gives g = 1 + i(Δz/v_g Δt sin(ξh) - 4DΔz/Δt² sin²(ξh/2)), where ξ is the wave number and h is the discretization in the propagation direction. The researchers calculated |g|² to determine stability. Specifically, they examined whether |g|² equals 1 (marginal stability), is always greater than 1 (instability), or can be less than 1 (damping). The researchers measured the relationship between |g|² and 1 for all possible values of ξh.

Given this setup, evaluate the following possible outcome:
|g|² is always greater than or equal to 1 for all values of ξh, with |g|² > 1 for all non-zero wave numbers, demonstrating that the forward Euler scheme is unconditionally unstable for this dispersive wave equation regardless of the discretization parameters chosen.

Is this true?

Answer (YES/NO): YES